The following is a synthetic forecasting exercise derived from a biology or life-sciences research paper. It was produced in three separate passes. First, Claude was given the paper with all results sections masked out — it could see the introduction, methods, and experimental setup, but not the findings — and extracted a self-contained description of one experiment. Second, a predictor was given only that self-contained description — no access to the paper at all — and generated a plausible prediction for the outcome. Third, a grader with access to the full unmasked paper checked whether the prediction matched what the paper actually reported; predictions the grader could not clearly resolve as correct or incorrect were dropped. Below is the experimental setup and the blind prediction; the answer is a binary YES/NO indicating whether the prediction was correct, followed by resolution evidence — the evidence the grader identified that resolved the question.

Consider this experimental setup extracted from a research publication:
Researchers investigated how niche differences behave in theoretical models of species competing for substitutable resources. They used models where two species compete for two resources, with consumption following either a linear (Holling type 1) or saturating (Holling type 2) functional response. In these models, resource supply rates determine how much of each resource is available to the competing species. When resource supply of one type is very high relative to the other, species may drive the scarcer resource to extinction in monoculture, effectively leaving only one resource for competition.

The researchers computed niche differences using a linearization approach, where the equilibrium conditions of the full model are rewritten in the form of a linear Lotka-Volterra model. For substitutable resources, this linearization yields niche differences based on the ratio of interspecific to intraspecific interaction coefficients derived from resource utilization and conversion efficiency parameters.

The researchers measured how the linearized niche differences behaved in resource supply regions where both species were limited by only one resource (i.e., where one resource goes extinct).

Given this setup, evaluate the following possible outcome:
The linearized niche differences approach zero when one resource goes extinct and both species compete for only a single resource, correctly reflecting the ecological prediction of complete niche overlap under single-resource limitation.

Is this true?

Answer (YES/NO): NO